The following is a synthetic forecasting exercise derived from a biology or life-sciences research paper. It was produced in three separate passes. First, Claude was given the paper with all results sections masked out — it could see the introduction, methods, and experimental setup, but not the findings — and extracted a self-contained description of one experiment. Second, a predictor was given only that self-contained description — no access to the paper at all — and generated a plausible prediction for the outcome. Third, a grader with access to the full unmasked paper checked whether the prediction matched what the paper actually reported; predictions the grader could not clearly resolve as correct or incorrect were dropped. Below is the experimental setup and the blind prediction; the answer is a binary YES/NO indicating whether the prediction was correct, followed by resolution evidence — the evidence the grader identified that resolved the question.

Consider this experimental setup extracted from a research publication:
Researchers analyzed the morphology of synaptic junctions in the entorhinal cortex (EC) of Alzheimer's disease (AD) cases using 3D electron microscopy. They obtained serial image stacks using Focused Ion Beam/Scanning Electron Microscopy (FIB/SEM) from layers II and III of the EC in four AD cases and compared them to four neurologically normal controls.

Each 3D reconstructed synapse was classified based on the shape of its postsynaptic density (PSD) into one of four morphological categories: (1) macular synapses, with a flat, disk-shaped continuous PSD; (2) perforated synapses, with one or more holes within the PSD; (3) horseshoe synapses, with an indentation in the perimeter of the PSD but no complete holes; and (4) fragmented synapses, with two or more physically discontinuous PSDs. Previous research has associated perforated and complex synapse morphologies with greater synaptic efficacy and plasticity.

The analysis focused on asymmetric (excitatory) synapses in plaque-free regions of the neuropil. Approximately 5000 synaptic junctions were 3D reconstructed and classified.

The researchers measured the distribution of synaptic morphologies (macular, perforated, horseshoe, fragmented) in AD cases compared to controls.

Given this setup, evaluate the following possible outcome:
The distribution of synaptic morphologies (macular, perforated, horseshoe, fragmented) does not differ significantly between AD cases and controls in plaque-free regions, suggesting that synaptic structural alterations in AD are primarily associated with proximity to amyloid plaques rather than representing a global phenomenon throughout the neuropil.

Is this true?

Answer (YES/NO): NO